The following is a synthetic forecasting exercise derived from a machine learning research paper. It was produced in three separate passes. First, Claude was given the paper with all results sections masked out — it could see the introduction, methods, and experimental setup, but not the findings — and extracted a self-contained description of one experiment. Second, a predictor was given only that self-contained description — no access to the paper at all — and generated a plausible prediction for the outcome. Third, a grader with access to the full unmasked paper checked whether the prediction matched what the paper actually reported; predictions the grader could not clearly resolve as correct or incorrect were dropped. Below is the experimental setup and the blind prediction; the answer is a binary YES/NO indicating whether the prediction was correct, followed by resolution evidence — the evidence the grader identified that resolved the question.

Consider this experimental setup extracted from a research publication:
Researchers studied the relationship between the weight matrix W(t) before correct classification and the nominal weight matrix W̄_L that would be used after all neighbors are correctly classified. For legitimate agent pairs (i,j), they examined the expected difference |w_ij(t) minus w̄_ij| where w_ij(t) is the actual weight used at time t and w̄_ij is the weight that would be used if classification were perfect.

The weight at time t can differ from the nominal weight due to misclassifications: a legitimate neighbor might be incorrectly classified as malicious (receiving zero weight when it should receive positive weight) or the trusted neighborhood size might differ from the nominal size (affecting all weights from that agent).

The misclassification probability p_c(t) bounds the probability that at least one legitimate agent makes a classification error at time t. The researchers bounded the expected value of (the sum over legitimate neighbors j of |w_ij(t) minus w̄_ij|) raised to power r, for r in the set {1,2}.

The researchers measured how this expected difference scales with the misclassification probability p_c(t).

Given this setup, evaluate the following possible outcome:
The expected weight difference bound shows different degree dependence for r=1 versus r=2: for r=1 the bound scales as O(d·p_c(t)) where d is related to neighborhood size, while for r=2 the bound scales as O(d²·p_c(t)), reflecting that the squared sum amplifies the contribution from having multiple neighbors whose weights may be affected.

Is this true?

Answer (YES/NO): NO